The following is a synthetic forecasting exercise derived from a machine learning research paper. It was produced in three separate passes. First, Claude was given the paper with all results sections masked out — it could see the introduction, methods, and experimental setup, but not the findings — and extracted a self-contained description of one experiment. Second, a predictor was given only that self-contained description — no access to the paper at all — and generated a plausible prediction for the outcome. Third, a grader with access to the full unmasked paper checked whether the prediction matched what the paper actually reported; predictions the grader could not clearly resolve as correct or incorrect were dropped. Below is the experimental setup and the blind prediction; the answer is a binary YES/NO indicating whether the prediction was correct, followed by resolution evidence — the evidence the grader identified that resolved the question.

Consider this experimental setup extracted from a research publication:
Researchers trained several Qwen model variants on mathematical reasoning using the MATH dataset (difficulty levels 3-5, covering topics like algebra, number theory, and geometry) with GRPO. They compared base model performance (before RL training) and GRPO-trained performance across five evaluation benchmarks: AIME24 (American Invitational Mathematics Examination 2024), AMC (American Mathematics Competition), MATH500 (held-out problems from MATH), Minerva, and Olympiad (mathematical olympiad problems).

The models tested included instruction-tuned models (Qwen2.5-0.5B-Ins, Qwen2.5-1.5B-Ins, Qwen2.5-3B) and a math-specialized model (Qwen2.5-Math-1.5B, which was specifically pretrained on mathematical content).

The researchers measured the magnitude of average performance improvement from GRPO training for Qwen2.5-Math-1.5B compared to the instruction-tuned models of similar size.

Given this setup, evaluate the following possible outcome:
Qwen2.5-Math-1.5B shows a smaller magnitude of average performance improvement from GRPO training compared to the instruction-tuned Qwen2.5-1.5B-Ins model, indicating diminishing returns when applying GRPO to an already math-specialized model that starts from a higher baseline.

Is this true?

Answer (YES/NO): NO